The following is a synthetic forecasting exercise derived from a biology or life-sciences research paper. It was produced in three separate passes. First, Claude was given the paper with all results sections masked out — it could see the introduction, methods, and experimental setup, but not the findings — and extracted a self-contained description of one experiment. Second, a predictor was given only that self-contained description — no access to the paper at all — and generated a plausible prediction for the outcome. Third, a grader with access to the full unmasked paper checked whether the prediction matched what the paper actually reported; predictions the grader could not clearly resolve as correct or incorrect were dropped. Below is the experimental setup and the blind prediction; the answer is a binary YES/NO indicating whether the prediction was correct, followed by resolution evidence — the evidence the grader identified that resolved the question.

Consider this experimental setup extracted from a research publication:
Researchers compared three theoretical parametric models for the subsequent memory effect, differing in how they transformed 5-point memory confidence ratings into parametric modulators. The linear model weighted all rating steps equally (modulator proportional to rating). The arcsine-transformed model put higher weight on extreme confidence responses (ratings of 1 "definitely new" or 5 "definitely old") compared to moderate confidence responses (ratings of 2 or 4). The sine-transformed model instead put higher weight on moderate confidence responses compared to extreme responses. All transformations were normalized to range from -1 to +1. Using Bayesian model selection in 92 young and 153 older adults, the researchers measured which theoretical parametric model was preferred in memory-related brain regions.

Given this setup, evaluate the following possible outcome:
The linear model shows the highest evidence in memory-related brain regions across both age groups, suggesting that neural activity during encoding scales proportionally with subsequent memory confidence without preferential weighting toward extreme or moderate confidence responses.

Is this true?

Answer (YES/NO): NO